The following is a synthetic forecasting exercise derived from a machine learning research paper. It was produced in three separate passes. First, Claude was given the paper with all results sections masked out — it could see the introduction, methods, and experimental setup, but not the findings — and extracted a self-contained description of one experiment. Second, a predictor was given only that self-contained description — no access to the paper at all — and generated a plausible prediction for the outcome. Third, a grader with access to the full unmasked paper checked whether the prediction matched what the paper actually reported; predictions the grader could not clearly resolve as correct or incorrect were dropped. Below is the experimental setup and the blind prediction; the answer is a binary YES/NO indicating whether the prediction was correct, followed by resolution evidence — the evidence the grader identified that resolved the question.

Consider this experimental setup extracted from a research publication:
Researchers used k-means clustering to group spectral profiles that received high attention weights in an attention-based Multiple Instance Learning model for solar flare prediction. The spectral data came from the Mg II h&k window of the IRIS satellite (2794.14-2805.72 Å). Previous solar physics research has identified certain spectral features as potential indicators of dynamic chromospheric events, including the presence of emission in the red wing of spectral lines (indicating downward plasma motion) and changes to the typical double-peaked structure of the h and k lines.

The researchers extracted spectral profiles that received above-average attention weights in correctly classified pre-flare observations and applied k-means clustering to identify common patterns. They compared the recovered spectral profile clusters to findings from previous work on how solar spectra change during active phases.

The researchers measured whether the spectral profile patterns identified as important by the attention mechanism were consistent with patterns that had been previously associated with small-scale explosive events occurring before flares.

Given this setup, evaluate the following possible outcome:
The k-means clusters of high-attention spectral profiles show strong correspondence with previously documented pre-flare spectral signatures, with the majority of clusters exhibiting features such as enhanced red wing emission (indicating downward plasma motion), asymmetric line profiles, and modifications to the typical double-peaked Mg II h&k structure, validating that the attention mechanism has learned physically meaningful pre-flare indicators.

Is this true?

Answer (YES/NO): YES